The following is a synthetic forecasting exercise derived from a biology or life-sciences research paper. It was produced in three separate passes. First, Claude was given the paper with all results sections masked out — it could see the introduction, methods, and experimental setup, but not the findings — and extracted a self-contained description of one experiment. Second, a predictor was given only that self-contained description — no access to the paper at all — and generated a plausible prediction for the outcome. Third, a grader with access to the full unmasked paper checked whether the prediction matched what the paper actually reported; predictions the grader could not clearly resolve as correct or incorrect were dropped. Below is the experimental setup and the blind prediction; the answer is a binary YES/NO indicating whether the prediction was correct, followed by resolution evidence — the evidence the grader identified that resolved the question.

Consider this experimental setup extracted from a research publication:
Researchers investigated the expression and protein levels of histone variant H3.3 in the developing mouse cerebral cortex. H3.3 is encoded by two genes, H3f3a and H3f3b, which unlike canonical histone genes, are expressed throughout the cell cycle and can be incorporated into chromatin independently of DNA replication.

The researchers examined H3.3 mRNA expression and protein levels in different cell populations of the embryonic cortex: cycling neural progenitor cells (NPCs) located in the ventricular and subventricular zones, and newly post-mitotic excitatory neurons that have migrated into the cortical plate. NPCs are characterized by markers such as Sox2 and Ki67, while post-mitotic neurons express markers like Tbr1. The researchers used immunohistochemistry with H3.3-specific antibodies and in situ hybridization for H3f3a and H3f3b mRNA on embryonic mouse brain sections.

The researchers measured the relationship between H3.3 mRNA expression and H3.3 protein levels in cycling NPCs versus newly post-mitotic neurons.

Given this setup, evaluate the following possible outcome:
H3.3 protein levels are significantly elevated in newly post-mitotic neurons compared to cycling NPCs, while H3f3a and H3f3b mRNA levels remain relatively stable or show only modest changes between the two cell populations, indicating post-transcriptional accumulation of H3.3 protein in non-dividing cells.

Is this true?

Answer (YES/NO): YES